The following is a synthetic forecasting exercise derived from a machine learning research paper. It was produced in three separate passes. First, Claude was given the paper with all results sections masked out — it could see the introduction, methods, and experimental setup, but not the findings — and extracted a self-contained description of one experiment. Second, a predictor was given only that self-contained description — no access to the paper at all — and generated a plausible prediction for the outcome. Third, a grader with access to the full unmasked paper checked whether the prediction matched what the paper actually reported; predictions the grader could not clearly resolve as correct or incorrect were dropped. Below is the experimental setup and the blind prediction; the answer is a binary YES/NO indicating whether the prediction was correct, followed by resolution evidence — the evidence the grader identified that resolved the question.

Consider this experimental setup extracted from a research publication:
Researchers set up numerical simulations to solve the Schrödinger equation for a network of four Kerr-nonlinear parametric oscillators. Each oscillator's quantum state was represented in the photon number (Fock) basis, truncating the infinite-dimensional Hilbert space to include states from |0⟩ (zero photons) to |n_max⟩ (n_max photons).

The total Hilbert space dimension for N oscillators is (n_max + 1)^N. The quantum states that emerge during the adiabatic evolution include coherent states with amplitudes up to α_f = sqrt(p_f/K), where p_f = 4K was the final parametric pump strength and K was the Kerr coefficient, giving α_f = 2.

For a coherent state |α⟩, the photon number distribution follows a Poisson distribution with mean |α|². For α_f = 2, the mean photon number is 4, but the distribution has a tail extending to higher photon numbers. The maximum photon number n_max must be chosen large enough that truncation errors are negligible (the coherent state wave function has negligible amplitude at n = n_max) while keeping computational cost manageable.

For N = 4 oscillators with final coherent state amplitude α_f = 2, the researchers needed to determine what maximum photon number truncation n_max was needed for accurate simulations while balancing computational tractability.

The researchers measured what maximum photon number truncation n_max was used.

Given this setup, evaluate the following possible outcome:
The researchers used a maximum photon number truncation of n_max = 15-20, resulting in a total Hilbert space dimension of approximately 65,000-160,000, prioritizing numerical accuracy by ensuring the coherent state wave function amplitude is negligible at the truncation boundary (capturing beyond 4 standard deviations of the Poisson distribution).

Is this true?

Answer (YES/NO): NO